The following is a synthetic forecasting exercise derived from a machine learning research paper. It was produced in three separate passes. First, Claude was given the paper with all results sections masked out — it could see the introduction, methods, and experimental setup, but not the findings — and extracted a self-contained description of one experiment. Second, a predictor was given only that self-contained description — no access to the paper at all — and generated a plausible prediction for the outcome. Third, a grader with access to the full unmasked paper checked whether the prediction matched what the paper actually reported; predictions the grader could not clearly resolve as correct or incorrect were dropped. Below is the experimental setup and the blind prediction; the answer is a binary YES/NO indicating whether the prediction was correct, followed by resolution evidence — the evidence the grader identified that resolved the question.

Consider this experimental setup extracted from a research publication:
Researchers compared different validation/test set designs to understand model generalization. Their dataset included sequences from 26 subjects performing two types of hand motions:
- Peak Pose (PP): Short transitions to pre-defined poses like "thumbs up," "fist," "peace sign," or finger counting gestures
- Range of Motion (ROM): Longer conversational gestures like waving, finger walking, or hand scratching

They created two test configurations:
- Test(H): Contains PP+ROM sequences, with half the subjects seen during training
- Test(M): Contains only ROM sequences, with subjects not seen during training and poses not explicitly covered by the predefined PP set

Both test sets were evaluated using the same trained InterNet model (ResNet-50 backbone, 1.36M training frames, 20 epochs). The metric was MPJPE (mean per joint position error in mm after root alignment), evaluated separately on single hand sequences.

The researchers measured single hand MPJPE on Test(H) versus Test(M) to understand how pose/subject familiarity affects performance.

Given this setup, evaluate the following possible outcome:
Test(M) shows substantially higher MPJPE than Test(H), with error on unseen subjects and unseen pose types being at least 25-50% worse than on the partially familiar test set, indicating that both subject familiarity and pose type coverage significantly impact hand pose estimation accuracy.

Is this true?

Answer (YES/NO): YES